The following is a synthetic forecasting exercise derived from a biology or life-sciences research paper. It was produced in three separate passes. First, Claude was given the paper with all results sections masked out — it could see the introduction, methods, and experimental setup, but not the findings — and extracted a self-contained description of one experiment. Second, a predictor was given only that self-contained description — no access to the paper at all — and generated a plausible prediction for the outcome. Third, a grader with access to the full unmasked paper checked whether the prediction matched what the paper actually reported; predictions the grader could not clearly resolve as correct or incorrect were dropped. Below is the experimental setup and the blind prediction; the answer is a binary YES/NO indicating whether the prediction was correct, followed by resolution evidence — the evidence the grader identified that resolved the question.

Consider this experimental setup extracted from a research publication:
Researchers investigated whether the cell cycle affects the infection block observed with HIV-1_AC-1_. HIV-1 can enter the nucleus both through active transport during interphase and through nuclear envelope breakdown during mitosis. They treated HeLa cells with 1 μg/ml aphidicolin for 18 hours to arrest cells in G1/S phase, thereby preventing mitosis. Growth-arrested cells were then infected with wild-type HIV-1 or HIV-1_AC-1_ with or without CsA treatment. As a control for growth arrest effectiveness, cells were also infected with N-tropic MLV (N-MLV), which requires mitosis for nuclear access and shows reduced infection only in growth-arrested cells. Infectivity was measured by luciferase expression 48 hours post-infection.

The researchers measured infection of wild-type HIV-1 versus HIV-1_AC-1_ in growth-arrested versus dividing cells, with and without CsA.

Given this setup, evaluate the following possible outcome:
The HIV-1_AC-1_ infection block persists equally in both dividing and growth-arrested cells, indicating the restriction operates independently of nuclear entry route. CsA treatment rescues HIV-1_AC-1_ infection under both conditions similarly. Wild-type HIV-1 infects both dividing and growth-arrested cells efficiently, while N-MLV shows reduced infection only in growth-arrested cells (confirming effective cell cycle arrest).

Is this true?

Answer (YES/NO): NO